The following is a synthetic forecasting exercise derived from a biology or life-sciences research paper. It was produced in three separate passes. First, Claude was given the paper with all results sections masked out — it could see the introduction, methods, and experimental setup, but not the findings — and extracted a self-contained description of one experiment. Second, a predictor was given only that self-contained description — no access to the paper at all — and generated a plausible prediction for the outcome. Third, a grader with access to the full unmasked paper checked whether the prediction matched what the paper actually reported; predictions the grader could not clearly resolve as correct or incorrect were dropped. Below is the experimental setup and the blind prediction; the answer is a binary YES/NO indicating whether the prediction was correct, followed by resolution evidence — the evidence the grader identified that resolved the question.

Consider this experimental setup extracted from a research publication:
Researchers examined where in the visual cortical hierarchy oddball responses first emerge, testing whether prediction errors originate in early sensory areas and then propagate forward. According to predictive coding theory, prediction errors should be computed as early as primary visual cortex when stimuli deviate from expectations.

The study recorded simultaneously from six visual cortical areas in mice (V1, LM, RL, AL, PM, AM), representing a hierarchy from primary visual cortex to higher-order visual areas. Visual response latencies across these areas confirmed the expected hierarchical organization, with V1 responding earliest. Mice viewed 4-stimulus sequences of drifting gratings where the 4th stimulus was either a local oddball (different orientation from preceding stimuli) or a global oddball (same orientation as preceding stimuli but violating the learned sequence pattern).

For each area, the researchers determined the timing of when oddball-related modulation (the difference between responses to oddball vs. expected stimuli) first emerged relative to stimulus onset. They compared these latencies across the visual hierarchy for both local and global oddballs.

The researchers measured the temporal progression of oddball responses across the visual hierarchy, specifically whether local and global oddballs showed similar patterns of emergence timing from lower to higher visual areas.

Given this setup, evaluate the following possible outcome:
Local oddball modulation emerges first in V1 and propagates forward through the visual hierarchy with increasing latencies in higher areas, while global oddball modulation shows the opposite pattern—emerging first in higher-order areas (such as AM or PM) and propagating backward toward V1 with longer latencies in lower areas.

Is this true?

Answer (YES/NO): NO